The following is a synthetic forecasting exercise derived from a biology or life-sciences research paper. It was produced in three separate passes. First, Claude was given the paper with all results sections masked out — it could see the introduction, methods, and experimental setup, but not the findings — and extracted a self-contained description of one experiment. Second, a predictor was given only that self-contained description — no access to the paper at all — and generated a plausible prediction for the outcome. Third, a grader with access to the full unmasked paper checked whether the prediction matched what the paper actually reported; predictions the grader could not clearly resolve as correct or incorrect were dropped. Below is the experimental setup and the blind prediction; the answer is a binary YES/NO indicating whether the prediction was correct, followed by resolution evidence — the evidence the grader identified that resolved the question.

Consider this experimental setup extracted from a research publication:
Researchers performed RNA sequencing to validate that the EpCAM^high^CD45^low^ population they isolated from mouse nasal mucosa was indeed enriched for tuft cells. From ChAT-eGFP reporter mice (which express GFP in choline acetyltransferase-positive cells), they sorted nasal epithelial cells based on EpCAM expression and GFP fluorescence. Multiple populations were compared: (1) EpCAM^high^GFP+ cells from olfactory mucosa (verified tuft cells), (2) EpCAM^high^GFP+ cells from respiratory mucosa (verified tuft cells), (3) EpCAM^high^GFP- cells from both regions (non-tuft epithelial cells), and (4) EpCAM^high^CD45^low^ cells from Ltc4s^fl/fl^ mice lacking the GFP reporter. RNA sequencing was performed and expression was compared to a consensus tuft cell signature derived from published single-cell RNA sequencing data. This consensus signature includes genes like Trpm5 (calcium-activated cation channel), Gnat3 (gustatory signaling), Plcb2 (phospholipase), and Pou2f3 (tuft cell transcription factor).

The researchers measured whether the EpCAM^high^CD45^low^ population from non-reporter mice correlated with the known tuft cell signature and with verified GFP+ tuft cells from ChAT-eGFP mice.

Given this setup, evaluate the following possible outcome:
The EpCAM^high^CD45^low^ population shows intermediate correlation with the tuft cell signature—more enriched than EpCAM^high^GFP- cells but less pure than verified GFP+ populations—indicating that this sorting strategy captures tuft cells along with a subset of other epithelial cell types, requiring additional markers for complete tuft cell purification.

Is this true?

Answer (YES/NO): NO